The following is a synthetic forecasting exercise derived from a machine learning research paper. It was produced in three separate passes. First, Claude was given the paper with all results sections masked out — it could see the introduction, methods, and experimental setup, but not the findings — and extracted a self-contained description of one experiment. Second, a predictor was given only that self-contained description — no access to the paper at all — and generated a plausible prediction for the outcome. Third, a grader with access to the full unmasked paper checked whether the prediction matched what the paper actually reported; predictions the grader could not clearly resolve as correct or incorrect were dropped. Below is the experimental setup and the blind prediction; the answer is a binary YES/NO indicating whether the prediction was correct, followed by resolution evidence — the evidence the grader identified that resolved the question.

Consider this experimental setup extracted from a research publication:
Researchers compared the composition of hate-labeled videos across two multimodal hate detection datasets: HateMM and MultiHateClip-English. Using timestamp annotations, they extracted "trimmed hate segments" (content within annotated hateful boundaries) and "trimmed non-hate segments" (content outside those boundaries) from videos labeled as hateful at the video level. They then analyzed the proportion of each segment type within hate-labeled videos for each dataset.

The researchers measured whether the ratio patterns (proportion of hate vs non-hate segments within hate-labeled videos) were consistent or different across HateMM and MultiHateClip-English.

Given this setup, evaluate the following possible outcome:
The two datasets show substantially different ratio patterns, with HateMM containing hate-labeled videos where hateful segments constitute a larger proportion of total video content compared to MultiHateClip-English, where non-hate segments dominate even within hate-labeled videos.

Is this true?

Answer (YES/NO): NO